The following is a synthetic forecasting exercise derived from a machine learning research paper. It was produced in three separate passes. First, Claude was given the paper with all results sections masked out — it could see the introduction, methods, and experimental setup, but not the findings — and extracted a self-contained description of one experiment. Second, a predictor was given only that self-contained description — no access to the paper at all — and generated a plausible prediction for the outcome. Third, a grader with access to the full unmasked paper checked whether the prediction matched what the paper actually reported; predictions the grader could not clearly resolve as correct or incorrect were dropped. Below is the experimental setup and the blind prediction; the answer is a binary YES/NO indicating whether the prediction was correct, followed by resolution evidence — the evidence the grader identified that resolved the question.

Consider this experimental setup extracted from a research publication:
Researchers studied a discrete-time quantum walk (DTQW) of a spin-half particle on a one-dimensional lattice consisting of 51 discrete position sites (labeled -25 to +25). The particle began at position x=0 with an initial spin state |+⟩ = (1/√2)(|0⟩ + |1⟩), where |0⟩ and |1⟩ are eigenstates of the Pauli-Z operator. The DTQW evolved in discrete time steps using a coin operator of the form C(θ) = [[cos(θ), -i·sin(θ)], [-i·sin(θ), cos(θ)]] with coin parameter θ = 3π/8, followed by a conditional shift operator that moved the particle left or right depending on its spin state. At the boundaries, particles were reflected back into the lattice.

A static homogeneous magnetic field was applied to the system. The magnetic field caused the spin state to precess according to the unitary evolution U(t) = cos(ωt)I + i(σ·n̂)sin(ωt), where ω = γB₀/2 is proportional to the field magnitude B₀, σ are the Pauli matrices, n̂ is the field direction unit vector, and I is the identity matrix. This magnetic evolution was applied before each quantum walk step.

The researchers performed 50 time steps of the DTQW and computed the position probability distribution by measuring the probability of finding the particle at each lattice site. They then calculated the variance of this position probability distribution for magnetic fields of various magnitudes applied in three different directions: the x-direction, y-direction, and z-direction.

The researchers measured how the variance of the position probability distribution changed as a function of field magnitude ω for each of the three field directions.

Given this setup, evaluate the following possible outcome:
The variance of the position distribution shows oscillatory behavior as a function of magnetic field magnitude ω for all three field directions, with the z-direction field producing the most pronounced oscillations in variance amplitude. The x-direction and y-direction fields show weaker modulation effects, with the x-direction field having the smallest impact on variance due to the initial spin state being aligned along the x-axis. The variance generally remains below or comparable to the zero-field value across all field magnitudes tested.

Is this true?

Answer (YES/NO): NO